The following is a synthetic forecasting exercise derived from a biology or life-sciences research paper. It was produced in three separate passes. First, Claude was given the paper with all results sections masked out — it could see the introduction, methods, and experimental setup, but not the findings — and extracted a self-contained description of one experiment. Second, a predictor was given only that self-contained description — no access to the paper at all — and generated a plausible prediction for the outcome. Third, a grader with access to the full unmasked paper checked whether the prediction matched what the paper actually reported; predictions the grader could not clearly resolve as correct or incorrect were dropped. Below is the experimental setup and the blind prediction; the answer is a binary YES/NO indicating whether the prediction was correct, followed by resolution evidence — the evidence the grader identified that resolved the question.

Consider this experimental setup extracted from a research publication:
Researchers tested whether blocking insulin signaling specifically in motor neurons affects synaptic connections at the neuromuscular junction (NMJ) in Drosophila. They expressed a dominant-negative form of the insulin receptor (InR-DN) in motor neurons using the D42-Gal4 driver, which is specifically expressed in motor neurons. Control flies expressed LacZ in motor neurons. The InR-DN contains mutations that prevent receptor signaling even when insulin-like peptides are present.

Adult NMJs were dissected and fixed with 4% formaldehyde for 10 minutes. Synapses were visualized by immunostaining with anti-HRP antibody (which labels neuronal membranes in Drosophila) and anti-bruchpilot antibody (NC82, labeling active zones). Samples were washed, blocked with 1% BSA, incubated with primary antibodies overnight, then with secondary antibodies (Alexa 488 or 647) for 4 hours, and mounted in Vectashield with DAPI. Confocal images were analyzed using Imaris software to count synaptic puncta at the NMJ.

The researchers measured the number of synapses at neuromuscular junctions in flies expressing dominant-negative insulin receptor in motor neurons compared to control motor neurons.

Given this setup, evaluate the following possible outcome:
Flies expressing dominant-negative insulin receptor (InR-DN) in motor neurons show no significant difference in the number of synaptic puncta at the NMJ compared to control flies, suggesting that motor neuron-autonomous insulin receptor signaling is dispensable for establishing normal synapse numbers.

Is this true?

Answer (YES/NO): NO